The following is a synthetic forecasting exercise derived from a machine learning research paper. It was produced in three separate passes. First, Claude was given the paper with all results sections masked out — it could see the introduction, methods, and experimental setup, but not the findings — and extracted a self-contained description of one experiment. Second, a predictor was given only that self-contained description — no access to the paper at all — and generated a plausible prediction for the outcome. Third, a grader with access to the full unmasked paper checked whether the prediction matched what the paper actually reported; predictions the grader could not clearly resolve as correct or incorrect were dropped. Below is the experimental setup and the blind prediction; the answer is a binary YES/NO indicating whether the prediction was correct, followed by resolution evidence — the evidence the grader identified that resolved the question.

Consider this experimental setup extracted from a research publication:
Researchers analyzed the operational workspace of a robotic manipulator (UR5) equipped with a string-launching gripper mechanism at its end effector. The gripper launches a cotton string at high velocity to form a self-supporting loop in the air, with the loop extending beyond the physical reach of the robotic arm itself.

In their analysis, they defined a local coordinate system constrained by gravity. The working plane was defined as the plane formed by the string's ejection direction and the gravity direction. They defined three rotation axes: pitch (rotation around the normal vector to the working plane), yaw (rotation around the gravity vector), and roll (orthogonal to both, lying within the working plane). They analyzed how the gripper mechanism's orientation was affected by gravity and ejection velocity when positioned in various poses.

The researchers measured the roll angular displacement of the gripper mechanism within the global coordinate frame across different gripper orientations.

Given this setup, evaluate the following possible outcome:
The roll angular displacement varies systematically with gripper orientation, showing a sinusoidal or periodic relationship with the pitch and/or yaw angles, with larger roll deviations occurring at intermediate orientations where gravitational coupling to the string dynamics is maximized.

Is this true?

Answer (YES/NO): NO